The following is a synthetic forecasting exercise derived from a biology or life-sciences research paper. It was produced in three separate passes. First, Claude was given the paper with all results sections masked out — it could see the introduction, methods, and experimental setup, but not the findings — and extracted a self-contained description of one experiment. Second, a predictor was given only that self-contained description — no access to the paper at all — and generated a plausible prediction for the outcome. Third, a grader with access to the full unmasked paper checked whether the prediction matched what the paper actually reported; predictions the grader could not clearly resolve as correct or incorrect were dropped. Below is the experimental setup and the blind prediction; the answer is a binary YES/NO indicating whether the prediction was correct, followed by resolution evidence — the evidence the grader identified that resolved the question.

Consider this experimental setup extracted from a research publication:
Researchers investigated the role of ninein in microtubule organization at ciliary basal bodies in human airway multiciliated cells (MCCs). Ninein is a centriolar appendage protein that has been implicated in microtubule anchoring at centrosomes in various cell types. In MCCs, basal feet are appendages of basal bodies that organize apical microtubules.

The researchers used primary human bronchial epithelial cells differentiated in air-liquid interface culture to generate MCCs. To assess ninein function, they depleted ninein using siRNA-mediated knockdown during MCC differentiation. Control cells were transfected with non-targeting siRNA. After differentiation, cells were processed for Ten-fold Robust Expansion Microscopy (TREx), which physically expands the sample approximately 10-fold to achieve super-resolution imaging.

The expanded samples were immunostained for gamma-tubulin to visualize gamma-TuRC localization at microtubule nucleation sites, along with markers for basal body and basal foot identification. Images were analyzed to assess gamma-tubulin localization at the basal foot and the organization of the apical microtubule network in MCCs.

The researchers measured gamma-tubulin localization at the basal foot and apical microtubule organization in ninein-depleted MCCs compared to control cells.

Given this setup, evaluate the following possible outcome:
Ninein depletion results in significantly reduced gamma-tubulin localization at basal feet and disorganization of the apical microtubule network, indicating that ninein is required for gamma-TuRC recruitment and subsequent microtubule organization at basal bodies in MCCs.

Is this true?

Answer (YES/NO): NO